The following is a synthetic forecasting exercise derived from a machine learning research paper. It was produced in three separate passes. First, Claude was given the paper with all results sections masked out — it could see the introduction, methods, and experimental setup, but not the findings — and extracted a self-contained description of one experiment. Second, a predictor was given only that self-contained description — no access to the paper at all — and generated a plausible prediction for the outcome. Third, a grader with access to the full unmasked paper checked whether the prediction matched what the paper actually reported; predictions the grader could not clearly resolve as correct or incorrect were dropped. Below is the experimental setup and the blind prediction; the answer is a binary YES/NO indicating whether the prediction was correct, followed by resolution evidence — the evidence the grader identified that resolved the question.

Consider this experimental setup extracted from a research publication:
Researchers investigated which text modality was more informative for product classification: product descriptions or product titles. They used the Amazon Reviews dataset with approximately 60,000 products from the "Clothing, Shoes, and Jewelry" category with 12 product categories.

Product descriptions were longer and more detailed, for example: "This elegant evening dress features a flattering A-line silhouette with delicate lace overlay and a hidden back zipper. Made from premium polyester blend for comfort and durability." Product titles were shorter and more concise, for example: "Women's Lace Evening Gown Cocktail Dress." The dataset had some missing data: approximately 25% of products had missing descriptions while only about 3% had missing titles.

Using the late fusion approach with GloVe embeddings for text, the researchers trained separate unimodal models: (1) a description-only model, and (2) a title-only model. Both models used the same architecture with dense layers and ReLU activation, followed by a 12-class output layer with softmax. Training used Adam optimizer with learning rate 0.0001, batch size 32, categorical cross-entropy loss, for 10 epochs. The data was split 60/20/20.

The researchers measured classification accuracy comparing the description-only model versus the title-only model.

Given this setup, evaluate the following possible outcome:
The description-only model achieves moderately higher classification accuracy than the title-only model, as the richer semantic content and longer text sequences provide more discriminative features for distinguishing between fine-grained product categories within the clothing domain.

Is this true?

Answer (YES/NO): NO